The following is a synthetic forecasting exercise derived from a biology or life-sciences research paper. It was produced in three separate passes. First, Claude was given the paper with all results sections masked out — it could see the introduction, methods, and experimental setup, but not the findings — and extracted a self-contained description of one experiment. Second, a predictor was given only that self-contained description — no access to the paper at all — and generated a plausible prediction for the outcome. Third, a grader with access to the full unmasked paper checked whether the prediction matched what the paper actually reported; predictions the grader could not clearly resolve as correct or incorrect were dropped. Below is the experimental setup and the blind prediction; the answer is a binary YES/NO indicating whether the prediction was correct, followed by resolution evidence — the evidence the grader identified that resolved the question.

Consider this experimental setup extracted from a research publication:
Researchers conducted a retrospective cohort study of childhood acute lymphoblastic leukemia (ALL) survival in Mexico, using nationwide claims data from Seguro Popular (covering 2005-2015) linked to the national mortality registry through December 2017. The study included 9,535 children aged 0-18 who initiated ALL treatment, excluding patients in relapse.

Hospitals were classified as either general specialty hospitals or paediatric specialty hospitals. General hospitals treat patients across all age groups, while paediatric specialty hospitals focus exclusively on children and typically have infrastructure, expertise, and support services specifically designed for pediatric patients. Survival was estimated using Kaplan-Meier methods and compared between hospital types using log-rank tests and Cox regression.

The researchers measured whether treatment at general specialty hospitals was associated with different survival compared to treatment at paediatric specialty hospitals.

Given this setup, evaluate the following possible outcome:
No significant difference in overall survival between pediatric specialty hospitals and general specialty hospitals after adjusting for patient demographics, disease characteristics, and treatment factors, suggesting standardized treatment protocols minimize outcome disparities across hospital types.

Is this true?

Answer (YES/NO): NO